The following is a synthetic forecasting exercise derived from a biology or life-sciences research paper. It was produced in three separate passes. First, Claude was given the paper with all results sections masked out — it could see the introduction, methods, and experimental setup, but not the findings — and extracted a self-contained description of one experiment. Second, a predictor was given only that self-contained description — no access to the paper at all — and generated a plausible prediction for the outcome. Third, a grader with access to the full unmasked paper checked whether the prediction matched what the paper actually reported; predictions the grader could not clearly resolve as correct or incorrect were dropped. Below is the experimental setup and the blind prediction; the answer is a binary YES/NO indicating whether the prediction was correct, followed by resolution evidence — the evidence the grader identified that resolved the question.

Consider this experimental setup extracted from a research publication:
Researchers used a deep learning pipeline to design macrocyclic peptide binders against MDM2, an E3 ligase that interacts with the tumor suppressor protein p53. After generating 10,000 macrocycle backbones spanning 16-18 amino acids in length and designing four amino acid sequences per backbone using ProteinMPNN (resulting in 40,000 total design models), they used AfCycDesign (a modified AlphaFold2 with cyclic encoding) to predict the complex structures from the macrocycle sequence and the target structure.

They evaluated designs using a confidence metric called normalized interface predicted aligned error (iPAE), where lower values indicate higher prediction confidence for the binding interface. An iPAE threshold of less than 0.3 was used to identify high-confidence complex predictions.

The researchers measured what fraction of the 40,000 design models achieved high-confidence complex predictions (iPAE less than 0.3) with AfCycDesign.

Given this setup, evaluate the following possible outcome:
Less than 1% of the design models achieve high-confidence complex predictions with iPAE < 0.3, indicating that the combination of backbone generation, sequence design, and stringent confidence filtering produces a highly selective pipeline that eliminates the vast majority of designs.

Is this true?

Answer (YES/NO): NO